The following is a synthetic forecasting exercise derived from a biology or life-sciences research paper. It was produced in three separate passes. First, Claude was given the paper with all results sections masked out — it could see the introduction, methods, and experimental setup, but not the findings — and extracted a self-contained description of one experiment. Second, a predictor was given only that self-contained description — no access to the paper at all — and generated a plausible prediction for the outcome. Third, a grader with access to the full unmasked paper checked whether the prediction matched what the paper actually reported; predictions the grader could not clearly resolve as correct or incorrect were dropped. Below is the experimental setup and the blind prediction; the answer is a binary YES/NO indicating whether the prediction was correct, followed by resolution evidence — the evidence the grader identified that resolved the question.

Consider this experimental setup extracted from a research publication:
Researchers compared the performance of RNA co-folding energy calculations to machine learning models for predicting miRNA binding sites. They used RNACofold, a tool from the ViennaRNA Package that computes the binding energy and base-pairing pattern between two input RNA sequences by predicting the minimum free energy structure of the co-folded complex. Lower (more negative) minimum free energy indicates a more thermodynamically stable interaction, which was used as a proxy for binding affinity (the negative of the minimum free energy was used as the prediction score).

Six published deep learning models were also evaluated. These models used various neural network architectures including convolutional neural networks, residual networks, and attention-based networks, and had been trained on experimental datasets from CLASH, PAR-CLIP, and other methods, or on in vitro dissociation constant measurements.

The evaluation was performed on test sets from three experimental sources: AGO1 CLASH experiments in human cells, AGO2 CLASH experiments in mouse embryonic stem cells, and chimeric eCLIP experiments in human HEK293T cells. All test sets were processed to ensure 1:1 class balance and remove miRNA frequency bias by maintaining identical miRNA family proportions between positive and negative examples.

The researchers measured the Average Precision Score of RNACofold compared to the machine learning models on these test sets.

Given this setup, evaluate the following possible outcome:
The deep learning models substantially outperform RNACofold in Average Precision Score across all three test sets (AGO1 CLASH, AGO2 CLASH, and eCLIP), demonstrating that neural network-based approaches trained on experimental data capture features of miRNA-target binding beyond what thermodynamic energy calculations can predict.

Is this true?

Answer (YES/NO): NO